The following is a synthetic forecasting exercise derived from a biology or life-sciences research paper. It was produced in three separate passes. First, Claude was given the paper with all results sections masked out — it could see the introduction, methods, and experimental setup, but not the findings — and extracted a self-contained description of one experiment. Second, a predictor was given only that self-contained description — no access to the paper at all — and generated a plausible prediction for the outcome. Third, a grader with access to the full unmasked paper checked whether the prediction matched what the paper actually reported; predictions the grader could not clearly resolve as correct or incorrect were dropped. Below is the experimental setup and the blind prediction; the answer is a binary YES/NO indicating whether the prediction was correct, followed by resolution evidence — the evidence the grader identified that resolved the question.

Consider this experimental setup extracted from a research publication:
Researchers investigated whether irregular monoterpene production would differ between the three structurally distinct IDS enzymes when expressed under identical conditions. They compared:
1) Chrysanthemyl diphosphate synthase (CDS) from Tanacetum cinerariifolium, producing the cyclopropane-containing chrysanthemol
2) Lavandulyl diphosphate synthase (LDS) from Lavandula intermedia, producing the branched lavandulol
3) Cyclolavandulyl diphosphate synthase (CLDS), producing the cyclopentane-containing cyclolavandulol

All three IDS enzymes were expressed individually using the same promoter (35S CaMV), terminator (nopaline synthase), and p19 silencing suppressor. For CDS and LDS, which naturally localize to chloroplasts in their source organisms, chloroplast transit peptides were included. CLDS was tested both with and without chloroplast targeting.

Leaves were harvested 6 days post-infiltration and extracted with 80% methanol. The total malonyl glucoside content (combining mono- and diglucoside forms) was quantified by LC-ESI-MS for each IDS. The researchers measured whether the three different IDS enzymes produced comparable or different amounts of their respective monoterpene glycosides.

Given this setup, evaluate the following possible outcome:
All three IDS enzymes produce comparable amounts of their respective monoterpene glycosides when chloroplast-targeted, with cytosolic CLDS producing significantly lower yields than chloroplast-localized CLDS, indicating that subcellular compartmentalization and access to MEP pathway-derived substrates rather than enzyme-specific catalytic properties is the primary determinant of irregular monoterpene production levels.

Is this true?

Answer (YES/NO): NO